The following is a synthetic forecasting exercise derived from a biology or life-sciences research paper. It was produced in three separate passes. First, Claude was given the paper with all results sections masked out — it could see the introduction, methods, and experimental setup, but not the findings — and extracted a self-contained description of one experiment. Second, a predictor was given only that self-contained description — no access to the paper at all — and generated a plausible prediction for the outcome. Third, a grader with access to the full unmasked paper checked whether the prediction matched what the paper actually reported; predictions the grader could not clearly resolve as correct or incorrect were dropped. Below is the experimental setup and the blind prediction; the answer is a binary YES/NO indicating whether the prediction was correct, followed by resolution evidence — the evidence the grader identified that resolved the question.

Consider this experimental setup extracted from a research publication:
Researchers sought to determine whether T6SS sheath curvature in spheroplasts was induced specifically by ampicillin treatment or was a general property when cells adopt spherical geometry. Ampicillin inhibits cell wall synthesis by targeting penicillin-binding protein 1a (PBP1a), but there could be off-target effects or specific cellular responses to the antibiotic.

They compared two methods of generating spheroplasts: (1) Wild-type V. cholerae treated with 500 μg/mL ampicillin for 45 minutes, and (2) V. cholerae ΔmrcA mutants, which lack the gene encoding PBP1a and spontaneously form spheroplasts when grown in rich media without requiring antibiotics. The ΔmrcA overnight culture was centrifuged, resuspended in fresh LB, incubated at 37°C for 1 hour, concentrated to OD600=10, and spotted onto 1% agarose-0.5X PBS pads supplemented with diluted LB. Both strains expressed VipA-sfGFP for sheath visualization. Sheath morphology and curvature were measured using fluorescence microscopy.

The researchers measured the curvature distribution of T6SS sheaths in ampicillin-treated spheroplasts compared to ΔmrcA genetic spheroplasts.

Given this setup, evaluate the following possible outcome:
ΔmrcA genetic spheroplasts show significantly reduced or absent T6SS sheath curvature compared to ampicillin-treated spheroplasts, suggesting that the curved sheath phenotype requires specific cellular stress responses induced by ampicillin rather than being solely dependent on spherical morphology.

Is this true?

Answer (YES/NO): NO